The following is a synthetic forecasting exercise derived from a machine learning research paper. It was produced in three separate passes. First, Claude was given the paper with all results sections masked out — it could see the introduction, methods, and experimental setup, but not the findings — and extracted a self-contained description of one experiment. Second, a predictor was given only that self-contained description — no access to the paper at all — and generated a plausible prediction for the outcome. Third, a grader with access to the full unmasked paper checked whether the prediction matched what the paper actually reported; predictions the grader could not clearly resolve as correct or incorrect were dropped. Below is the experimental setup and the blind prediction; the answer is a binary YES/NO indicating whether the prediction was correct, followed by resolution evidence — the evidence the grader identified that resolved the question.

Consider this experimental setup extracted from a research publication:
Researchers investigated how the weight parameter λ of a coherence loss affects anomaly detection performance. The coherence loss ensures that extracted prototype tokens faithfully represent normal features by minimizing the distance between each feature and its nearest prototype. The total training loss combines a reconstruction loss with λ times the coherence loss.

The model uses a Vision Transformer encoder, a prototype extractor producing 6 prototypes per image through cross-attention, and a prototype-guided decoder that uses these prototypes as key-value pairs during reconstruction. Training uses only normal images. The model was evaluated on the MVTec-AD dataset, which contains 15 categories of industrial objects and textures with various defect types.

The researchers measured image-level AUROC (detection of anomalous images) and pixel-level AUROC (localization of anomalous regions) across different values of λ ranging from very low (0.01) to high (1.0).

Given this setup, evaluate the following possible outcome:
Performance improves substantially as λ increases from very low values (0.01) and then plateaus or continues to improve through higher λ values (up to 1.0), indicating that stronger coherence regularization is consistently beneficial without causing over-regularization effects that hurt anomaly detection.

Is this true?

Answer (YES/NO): NO